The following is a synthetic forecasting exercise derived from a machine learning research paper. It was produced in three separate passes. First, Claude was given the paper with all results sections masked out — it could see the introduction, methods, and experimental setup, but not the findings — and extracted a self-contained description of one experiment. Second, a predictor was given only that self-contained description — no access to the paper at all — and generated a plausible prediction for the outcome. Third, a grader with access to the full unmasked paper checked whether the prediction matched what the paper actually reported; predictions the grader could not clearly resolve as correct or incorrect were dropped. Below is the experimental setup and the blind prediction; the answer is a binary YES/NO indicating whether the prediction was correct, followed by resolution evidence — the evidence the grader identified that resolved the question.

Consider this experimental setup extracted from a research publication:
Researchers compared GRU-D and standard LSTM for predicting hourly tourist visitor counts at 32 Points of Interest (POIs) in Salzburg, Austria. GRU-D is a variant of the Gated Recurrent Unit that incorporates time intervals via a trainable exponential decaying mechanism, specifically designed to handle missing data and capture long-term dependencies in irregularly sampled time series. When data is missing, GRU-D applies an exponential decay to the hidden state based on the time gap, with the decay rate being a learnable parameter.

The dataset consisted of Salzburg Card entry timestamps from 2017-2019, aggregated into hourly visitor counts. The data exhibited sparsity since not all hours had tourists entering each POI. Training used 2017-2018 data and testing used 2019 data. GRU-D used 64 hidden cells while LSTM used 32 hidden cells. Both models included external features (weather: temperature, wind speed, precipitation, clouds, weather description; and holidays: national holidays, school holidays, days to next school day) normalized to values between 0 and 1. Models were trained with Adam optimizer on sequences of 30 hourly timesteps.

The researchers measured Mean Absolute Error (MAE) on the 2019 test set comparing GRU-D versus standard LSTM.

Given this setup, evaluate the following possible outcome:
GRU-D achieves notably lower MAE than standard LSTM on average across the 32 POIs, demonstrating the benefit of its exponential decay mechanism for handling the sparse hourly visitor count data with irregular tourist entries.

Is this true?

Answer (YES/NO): NO